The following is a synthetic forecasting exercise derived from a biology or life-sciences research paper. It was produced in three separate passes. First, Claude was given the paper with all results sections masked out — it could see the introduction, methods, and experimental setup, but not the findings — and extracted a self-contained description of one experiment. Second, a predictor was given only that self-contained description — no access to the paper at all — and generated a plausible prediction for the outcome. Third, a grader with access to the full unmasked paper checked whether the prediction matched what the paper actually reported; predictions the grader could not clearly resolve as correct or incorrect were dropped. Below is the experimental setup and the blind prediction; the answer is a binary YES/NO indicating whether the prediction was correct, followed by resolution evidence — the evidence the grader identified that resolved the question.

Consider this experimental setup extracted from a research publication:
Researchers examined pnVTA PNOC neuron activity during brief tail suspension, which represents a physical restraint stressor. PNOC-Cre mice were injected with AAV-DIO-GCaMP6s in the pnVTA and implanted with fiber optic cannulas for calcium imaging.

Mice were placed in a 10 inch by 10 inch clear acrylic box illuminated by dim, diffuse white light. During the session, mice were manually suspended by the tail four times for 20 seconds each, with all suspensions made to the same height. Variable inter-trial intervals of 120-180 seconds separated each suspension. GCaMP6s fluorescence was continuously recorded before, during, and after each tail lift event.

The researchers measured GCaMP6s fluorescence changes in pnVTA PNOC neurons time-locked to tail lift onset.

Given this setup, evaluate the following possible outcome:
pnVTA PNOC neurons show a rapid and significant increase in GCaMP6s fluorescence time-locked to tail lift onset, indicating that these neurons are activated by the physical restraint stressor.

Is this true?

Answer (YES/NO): YES